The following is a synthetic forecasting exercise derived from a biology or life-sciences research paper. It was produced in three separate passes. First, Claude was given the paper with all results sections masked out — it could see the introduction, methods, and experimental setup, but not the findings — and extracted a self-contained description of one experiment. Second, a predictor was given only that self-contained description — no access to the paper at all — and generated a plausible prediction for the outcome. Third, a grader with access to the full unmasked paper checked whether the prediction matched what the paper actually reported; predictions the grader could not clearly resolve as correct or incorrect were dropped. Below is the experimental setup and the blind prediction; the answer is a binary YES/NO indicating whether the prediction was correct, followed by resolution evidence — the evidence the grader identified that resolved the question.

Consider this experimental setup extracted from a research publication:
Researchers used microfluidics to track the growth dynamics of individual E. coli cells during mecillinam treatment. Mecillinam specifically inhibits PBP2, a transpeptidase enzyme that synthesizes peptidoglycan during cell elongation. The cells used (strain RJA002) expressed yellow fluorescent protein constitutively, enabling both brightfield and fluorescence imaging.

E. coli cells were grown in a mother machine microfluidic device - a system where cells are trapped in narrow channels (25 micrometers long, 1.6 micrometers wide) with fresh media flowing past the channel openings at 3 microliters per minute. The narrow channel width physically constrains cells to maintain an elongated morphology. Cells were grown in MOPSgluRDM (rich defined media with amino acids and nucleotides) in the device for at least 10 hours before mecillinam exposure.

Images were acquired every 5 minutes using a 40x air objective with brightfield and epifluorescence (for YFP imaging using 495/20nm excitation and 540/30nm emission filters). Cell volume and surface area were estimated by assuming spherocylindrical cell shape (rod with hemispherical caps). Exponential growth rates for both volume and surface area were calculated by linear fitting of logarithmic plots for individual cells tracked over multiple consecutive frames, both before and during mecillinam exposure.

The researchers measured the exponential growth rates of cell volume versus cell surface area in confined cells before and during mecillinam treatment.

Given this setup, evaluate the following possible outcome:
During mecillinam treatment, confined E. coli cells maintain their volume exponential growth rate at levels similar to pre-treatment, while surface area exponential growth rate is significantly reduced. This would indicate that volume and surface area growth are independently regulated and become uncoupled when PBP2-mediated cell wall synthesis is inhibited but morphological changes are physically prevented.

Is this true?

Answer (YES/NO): YES